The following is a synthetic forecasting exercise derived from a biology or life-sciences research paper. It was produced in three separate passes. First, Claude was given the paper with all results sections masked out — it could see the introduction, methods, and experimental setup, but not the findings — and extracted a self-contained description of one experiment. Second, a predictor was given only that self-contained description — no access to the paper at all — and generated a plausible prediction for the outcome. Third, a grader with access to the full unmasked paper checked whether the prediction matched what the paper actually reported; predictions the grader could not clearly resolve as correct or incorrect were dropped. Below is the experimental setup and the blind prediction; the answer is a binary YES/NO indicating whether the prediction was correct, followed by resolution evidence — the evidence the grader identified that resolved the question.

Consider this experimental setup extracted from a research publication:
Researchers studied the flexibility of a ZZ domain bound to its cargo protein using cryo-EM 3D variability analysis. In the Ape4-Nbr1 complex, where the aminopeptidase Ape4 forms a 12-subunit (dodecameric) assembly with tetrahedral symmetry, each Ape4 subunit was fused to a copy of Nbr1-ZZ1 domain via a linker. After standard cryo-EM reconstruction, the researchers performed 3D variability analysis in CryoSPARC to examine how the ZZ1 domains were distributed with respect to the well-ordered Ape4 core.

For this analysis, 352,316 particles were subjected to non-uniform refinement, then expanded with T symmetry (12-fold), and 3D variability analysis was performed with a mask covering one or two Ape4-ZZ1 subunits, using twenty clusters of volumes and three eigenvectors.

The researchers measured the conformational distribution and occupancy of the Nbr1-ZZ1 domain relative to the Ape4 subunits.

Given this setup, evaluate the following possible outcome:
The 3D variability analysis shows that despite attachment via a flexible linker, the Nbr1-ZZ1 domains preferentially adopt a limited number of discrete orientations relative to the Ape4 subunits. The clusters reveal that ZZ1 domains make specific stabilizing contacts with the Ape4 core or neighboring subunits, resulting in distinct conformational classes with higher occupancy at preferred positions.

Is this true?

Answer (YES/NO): NO